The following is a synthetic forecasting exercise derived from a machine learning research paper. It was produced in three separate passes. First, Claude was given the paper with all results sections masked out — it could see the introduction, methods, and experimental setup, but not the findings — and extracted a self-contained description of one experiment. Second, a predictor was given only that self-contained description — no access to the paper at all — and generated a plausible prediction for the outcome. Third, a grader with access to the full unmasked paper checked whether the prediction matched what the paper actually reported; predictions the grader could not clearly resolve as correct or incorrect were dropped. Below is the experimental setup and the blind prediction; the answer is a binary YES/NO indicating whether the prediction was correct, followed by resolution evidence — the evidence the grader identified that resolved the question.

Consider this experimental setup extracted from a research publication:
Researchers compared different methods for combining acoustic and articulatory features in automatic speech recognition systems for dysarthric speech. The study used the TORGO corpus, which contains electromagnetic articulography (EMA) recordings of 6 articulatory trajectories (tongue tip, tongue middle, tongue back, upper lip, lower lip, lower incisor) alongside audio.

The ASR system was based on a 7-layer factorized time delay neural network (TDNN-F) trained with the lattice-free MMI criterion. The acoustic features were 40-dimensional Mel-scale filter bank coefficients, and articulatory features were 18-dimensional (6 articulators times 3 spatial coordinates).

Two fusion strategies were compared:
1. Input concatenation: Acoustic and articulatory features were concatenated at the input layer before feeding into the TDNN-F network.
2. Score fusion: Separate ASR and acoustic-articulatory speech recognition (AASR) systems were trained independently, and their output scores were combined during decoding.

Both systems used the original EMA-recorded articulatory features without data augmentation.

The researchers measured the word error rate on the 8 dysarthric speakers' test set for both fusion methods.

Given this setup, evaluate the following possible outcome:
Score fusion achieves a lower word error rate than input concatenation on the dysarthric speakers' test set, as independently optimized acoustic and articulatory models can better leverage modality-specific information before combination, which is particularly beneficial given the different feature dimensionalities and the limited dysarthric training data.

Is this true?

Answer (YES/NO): YES